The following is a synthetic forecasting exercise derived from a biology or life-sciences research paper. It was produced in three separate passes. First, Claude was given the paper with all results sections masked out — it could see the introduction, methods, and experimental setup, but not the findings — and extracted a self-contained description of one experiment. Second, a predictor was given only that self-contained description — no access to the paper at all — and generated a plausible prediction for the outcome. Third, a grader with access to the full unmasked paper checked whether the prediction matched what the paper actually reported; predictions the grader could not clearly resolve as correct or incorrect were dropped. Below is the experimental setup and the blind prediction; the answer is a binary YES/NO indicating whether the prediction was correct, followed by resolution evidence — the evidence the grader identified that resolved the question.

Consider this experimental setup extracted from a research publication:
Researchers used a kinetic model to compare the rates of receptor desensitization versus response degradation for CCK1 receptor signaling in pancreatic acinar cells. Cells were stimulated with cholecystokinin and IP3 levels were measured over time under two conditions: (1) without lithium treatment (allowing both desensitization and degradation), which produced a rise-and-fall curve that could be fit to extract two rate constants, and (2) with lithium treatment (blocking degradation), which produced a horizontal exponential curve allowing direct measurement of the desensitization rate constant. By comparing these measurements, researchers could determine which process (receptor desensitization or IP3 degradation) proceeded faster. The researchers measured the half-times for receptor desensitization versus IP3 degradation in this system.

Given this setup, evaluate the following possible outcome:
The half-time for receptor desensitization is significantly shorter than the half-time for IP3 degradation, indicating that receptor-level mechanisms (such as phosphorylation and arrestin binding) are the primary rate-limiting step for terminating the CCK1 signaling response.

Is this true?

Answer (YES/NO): NO